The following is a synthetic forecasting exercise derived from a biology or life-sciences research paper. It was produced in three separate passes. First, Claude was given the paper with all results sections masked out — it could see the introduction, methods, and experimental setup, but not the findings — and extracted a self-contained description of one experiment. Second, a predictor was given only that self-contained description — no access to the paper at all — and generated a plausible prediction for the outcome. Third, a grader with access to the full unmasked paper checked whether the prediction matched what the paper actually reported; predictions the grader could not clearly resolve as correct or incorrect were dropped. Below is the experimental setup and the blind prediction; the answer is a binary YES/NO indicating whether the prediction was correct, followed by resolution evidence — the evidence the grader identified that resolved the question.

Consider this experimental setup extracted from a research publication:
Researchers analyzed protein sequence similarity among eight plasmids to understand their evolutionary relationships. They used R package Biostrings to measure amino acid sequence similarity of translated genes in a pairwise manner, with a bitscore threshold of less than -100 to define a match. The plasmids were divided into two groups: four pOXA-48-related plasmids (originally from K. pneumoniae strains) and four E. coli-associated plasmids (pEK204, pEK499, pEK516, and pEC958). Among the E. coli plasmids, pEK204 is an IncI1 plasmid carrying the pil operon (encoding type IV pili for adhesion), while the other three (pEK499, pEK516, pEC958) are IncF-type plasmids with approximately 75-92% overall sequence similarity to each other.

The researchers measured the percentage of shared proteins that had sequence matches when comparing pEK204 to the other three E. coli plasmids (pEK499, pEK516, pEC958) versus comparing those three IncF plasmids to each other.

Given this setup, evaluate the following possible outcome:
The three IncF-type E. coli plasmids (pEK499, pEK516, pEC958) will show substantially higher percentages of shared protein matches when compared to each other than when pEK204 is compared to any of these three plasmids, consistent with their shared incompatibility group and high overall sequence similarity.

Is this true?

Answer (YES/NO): YES